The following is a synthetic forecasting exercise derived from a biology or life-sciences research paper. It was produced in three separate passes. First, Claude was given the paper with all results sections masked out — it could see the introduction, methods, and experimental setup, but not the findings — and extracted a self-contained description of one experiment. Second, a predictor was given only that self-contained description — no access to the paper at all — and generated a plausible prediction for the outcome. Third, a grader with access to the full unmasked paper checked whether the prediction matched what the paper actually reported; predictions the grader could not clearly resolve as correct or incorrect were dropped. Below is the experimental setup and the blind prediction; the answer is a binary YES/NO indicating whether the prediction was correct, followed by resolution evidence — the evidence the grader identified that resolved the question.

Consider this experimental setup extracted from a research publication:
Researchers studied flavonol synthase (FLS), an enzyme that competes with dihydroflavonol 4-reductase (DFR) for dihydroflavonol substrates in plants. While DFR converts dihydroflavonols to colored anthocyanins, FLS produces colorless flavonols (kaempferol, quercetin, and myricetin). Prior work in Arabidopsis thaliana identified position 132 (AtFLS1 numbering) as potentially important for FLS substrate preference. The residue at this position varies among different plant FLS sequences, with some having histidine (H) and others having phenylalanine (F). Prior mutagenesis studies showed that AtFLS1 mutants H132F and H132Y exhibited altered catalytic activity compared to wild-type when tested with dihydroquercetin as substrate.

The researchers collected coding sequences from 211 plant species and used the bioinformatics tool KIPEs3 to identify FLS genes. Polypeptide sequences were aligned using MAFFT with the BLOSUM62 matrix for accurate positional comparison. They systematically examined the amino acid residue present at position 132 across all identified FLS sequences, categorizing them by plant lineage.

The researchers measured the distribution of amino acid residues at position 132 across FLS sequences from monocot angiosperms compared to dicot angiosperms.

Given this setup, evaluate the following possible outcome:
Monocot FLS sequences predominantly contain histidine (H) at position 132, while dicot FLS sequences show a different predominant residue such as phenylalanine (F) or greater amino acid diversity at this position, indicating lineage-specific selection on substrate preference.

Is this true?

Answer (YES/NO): NO